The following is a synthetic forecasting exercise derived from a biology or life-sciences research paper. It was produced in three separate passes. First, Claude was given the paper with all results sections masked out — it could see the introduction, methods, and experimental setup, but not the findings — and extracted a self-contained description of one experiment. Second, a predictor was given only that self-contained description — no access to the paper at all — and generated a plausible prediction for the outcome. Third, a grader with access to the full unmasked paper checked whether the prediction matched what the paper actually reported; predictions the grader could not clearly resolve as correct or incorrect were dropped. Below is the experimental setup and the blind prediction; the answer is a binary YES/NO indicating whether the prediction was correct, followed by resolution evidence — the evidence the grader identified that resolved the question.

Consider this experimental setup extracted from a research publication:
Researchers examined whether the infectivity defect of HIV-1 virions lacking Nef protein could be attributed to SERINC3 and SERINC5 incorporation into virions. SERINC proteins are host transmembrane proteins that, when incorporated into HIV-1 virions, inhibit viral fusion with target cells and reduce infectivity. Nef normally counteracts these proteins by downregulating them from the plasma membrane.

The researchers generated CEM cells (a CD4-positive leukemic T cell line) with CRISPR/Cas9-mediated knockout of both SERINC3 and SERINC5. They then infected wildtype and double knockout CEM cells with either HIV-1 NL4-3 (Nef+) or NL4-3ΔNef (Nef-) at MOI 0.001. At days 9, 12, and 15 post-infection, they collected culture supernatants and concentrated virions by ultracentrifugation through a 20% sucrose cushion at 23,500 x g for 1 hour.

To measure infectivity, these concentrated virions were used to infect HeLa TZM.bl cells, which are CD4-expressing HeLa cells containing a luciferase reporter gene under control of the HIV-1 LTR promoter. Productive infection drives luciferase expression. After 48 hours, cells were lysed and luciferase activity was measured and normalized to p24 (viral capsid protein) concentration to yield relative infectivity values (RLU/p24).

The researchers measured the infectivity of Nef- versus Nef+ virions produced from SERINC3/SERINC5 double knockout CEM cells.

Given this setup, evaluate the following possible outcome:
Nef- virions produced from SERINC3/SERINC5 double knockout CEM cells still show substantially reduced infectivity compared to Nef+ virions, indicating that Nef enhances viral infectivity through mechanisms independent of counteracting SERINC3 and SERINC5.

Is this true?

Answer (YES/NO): YES